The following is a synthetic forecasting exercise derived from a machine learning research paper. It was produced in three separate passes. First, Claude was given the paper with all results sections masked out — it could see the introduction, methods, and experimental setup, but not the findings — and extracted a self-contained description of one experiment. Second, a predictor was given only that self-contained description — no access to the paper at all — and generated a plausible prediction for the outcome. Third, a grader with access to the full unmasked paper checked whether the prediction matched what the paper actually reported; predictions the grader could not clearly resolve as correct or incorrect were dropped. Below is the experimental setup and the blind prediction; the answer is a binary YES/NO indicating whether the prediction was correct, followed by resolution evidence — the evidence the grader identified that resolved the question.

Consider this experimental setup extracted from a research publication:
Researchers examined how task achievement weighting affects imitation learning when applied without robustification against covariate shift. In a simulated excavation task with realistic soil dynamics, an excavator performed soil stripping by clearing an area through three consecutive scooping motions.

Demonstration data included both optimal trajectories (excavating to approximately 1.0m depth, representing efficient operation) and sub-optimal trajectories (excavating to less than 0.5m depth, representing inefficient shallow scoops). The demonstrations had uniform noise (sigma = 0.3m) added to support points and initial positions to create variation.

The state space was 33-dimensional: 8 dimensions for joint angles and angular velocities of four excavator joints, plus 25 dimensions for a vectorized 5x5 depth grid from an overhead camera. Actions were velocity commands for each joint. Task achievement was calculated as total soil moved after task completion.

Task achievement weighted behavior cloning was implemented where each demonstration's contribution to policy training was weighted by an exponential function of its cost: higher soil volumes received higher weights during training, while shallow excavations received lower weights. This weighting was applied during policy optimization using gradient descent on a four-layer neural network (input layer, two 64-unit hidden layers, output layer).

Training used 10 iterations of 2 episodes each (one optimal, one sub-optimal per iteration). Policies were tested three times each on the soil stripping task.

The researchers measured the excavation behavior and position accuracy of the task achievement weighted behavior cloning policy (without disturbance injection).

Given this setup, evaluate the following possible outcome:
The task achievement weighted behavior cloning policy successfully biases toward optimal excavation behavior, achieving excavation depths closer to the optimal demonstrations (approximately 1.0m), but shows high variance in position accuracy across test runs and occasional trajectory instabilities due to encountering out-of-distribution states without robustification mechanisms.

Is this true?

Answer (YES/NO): NO